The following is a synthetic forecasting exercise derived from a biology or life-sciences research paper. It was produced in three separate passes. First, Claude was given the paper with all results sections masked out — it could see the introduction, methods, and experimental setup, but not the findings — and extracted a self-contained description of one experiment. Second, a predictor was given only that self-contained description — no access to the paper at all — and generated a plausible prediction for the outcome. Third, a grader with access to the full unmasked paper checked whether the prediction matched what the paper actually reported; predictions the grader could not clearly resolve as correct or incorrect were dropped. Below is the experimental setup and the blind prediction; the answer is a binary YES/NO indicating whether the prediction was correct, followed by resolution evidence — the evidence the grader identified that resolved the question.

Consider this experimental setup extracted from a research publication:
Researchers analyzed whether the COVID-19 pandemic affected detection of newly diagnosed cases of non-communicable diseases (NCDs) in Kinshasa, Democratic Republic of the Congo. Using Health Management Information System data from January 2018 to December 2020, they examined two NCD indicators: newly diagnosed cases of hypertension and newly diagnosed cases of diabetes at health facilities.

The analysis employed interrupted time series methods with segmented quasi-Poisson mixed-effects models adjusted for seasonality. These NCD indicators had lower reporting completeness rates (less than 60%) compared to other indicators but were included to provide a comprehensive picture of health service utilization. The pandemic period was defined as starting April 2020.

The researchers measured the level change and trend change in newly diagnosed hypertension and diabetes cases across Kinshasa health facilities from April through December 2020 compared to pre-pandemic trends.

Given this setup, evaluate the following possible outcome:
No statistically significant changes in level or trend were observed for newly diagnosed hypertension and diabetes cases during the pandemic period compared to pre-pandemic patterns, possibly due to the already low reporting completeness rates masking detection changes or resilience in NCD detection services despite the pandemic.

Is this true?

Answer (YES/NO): NO